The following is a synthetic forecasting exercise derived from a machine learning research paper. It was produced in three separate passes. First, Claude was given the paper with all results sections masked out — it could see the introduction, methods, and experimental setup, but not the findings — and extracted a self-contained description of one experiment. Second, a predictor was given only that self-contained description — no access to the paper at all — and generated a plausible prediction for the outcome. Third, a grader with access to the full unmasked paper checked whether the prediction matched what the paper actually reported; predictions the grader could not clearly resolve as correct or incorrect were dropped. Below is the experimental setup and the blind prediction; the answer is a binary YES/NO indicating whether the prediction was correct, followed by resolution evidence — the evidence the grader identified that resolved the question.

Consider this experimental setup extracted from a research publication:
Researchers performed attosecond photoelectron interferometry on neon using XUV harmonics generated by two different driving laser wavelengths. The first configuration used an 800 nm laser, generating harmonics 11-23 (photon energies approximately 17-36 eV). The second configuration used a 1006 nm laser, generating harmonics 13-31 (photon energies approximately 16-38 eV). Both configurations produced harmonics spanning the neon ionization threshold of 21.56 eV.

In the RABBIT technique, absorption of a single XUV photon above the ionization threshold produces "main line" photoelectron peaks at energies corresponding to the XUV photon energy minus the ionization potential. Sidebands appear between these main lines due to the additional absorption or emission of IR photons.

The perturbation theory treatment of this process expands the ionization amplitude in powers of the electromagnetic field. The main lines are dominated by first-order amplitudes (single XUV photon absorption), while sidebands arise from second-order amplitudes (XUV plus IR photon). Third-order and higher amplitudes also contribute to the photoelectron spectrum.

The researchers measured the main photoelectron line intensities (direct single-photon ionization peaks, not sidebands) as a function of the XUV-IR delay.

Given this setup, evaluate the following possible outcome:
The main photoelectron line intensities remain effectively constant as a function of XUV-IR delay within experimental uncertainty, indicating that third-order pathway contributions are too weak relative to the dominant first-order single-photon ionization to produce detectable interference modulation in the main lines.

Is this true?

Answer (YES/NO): NO